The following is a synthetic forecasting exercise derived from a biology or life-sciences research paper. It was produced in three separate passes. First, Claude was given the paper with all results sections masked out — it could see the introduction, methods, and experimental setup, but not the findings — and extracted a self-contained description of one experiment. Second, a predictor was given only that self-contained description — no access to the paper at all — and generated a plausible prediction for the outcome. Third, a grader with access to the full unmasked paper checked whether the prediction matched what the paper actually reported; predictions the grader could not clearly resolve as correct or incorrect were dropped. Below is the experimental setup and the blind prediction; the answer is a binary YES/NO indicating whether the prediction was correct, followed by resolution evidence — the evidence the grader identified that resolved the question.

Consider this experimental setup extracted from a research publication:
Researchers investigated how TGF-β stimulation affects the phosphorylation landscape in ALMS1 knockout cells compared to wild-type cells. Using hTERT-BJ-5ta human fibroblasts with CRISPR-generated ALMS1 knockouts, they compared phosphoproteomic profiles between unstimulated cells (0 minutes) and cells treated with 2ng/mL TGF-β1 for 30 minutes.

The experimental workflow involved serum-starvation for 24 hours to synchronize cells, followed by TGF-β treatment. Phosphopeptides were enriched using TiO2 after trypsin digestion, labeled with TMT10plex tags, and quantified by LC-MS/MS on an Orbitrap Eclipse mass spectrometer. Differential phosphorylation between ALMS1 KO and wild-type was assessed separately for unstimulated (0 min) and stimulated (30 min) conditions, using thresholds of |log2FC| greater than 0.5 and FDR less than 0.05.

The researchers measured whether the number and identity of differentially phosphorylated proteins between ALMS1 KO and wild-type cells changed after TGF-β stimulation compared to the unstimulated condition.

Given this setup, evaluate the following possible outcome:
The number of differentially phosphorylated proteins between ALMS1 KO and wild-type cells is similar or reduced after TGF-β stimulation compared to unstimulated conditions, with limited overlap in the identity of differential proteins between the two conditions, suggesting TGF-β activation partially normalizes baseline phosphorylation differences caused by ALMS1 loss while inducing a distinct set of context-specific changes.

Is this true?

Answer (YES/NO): NO